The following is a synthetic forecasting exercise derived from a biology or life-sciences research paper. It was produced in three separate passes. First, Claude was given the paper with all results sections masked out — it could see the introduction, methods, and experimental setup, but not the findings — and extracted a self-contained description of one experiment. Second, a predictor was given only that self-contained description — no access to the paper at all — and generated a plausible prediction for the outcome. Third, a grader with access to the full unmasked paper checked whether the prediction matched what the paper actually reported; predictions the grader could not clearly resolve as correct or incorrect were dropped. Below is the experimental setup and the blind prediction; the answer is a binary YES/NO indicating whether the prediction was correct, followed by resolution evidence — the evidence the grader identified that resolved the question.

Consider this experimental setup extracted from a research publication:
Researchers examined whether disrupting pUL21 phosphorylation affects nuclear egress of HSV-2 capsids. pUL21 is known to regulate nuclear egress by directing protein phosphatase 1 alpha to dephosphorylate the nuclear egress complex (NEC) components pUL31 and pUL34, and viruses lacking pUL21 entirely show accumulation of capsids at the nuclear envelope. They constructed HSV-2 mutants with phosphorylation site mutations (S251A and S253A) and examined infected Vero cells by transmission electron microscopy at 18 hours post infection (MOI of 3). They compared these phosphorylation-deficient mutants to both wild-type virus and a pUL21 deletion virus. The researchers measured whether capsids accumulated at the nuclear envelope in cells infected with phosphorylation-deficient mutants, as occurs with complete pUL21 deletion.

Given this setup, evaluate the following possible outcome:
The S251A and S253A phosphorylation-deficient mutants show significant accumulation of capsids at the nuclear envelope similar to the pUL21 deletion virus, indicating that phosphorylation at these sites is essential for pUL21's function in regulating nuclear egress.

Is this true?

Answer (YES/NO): NO